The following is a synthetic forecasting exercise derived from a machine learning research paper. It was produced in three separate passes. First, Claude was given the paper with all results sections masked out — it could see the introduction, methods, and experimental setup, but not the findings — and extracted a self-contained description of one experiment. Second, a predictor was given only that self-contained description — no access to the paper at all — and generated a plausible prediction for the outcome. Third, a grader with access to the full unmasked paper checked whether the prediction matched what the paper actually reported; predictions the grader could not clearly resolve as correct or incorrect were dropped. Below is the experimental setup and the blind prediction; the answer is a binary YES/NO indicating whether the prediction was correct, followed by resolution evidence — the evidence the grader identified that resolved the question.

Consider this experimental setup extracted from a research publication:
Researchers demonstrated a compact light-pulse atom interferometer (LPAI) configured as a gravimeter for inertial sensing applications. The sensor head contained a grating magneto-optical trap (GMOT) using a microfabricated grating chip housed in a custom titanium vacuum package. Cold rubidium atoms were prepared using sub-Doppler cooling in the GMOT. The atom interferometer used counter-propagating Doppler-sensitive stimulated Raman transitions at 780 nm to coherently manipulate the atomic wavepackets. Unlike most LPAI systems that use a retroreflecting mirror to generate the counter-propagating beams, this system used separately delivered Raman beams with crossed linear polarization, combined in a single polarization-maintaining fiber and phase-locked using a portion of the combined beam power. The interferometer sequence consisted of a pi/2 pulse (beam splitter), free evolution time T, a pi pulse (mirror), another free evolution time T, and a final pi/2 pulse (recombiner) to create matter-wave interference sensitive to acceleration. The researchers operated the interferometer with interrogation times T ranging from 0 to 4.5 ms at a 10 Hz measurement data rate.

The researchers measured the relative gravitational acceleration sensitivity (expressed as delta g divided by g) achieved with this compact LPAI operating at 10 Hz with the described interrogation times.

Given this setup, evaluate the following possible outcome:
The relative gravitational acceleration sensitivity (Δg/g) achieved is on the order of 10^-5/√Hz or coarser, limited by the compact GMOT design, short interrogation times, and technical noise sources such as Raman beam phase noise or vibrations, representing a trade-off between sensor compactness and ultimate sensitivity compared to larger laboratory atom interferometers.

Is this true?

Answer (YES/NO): NO